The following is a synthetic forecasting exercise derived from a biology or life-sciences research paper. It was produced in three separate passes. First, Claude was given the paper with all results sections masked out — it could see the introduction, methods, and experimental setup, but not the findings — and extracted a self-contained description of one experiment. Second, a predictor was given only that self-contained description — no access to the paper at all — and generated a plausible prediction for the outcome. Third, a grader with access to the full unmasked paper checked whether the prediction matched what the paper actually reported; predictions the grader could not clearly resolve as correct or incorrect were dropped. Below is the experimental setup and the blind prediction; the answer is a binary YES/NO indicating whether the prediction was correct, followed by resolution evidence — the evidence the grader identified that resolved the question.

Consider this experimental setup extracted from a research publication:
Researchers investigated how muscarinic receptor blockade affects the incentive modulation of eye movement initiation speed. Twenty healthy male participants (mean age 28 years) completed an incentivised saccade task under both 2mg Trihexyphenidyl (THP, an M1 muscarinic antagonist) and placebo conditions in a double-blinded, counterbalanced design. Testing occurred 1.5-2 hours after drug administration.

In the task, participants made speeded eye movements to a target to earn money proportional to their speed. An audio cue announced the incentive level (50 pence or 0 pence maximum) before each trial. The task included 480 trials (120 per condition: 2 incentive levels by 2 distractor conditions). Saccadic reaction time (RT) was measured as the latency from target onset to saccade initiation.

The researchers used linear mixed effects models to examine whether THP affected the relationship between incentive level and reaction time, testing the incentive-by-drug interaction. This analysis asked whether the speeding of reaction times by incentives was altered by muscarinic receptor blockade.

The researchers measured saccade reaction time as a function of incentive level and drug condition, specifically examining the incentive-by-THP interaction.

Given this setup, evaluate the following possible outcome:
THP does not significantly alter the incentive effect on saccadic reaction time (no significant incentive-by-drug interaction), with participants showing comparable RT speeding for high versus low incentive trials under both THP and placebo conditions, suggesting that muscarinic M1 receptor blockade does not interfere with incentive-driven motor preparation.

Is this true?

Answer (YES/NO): NO